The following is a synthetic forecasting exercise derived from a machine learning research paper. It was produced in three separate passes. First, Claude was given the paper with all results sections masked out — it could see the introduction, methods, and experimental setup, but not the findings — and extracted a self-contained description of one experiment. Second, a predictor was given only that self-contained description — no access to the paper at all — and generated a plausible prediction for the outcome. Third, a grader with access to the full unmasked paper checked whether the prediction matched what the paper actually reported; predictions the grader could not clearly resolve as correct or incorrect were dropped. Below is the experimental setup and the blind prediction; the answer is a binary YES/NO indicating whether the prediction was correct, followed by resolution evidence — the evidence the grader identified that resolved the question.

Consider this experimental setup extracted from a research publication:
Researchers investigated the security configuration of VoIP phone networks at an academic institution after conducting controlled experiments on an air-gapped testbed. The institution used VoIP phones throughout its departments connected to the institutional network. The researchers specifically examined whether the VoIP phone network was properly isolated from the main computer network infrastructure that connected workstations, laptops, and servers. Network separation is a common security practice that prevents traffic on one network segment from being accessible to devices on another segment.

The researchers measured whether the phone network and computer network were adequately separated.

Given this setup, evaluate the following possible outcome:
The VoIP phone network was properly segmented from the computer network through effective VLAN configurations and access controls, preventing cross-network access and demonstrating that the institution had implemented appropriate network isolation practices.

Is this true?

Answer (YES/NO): NO